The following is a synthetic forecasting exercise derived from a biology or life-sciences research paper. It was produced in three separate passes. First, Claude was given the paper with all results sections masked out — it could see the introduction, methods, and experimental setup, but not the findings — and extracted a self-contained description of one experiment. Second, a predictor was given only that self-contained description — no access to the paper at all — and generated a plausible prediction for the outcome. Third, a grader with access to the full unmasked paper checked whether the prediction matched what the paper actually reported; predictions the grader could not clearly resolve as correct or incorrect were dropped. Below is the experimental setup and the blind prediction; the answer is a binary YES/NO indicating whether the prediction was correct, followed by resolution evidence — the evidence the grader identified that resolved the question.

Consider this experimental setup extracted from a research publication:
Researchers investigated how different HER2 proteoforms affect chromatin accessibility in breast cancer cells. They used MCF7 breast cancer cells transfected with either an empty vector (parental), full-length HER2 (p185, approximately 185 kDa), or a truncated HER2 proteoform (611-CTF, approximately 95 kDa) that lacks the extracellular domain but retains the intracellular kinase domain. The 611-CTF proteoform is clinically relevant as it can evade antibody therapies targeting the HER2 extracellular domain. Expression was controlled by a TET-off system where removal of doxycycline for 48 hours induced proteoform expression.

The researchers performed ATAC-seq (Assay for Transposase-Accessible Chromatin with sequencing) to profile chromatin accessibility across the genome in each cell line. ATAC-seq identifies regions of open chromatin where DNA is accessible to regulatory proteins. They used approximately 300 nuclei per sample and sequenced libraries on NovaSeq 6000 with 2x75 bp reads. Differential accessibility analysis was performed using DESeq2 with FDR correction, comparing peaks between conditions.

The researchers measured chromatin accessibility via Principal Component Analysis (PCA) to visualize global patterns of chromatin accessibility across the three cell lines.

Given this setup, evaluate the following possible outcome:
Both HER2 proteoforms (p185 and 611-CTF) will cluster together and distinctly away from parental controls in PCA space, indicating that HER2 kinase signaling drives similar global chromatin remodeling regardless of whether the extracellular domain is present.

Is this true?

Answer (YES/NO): NO